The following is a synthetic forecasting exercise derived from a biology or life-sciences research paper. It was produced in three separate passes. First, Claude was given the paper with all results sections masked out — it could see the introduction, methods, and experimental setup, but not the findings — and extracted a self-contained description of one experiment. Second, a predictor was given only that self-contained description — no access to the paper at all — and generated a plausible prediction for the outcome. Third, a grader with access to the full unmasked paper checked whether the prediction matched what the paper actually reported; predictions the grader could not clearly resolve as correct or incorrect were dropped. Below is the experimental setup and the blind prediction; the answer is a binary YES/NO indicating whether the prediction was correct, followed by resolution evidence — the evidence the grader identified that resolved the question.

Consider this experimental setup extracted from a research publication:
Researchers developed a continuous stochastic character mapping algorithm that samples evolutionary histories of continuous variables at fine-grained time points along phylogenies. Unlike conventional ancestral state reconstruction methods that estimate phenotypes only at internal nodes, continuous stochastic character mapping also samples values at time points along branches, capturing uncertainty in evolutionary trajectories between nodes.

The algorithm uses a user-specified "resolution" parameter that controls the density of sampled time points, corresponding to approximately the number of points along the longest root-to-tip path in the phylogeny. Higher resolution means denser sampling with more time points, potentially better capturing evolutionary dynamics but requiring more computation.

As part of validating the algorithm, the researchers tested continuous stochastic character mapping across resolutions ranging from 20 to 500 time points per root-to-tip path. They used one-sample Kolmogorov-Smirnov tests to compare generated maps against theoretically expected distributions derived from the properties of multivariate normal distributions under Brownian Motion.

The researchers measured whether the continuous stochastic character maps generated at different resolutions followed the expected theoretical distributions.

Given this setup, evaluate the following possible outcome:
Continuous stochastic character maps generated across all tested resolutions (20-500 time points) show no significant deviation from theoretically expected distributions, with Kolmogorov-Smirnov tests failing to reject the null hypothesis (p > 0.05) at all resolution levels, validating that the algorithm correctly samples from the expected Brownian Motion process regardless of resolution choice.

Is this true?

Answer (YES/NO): YES